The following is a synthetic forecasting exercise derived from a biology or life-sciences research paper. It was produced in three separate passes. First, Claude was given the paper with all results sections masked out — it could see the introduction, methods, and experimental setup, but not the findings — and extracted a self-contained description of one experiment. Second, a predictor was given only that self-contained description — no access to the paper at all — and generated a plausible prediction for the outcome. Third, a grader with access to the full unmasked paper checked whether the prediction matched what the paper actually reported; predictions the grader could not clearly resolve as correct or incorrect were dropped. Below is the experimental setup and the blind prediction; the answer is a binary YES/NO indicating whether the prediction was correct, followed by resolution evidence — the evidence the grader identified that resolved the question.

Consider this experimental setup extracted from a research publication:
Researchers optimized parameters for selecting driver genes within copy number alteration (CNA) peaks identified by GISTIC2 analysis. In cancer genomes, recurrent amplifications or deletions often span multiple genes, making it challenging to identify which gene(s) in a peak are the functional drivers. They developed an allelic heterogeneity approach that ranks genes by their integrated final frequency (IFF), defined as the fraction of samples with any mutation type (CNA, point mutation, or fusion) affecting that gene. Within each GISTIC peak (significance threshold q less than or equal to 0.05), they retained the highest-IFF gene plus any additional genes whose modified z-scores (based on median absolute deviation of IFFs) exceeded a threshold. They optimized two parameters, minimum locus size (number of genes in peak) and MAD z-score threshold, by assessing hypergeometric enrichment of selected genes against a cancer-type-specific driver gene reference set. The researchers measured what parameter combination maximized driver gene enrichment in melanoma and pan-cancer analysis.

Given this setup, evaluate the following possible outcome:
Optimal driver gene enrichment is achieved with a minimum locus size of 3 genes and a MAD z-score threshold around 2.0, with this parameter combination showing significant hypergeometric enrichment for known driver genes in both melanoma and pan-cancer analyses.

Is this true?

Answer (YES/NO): NO